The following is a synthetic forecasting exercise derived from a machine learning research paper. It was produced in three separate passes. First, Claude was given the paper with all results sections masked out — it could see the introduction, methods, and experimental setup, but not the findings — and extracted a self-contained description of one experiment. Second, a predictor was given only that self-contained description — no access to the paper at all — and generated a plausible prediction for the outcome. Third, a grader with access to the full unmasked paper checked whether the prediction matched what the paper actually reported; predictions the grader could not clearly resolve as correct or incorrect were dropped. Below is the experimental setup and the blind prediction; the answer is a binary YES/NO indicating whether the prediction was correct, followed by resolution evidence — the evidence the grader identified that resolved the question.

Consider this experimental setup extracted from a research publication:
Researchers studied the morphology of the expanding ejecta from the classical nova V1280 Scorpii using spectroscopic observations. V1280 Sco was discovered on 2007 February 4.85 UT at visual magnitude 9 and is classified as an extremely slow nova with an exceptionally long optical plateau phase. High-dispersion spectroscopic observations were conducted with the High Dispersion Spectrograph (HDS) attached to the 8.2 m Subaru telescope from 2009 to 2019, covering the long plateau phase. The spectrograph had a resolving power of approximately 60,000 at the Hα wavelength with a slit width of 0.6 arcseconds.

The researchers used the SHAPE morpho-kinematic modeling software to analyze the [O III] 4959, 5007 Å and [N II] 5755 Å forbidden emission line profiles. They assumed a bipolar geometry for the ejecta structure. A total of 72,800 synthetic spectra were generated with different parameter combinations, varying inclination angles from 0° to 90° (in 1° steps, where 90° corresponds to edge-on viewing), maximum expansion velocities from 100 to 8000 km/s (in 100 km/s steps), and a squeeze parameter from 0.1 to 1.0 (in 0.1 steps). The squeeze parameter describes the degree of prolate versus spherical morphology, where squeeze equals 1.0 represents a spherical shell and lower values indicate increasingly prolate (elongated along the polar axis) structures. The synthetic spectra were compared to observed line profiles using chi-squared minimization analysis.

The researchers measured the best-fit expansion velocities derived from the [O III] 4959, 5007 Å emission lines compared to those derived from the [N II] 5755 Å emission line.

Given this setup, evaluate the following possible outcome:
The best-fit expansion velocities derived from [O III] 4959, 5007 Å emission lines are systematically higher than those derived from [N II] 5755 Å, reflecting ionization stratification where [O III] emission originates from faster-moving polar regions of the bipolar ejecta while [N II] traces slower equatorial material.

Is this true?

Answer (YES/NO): NO